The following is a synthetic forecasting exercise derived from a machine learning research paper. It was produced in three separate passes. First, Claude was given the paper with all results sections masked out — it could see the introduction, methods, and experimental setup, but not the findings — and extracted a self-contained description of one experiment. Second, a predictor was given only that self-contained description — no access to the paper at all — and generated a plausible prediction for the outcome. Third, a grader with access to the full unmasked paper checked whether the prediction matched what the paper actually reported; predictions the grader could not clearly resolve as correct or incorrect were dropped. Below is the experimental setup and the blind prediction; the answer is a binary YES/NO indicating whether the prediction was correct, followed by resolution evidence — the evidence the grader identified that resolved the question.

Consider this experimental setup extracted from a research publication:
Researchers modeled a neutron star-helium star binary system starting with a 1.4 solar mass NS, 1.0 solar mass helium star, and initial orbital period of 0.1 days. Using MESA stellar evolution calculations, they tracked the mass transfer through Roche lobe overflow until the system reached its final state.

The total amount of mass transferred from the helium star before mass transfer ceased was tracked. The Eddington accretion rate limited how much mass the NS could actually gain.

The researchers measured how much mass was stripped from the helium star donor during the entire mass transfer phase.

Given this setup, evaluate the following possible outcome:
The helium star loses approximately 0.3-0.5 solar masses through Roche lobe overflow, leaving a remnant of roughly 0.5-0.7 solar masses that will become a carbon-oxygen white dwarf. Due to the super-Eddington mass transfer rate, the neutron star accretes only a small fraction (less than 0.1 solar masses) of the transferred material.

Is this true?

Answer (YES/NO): NO